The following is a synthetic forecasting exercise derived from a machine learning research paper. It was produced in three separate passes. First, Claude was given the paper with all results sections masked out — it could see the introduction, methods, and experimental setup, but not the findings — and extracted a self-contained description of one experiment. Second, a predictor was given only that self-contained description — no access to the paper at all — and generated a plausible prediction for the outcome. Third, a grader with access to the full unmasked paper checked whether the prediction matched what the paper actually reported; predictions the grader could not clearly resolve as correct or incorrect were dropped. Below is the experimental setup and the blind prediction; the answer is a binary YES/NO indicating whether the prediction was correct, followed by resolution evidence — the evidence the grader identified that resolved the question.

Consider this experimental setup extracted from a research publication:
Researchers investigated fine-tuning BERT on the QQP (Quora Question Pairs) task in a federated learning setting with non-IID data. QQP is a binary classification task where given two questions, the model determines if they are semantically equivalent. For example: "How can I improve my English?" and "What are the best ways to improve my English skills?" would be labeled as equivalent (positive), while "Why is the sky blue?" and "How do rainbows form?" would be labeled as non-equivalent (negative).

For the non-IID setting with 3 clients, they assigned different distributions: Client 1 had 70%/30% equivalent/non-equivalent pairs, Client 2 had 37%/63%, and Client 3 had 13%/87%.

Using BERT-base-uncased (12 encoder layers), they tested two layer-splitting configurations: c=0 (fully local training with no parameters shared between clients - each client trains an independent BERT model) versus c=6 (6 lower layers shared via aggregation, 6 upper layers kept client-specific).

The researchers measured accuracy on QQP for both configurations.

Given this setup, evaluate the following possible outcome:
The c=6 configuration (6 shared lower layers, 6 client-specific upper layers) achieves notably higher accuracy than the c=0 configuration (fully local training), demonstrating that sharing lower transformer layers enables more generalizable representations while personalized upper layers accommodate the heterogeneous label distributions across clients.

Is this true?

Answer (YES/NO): NO